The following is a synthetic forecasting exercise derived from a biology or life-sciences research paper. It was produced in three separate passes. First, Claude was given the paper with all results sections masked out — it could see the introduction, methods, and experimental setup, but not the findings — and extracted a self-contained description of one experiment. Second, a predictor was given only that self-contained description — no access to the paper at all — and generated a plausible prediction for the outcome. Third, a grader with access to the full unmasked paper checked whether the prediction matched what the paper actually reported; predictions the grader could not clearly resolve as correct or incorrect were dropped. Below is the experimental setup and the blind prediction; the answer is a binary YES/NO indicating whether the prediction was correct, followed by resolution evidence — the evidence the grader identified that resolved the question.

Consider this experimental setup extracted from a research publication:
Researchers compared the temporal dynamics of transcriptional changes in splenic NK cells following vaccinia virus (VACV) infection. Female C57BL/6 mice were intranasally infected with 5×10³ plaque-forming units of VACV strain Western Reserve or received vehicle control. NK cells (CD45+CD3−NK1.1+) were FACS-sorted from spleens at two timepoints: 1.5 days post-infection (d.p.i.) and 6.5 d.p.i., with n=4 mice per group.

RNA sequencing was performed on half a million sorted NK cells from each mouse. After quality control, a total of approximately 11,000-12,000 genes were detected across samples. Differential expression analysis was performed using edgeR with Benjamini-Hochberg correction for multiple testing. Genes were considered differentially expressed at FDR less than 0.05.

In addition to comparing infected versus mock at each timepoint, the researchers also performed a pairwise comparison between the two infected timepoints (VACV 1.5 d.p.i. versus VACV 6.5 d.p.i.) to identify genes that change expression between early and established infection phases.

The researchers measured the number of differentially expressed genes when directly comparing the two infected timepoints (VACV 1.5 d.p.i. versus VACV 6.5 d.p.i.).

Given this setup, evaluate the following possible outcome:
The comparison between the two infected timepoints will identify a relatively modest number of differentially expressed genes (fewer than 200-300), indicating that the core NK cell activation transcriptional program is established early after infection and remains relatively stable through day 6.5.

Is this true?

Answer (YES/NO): NO